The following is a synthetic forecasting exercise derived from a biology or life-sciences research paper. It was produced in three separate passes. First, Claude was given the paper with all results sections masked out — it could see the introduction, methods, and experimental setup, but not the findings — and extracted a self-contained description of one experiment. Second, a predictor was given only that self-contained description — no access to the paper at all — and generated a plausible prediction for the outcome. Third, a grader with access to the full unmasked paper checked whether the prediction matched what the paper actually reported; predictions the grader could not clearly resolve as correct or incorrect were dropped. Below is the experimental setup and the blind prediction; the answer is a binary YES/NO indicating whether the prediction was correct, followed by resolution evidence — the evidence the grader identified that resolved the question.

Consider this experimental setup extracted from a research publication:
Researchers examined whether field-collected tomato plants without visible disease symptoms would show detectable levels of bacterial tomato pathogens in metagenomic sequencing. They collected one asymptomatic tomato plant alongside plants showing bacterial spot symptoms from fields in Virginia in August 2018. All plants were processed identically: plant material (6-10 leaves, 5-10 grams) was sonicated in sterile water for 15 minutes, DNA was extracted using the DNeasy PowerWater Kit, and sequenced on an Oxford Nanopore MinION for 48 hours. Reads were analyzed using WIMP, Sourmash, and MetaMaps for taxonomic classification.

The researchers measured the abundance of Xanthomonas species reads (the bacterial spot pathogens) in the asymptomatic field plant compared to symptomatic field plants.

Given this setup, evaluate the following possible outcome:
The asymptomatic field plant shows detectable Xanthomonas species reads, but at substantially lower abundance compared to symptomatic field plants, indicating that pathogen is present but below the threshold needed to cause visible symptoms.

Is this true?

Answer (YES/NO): NO